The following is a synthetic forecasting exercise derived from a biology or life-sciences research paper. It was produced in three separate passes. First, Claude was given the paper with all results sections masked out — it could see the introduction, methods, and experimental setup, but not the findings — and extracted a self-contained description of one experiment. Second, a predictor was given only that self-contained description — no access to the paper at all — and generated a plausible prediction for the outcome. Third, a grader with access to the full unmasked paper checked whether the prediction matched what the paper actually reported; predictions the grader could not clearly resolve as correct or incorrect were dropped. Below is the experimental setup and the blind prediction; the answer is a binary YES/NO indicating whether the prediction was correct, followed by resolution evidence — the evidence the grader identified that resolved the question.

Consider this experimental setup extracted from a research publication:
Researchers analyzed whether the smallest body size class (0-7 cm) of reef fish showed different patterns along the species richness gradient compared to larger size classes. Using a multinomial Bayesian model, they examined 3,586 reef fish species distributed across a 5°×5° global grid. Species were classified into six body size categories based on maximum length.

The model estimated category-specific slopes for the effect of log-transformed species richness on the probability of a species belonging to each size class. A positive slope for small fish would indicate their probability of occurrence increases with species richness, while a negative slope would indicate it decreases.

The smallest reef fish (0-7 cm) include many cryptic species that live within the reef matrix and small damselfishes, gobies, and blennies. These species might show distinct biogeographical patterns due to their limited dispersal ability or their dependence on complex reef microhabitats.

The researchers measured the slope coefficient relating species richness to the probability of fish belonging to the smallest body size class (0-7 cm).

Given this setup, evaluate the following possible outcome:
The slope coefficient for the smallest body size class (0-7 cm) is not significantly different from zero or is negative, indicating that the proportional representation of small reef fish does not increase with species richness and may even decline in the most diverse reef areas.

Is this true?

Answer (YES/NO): NO